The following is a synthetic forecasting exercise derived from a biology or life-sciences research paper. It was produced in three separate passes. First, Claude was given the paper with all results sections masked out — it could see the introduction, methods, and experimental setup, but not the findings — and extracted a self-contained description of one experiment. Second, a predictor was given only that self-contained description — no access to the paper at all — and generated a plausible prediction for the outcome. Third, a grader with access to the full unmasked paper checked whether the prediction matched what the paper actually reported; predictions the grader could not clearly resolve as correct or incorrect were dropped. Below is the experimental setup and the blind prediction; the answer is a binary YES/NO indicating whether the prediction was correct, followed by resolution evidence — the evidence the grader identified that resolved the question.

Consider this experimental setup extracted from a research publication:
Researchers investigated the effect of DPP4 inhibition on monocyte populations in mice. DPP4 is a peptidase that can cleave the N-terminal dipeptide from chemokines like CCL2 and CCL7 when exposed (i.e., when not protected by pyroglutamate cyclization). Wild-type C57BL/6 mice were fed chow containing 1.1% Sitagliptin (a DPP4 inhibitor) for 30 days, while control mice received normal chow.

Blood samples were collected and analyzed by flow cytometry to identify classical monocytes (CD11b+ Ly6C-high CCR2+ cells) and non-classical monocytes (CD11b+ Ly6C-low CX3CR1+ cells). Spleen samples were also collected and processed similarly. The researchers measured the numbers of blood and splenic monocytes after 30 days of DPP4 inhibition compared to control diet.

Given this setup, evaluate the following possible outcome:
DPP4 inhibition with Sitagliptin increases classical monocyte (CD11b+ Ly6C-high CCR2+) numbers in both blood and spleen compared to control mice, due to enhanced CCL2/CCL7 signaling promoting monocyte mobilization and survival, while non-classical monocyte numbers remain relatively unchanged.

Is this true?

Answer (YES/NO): NO